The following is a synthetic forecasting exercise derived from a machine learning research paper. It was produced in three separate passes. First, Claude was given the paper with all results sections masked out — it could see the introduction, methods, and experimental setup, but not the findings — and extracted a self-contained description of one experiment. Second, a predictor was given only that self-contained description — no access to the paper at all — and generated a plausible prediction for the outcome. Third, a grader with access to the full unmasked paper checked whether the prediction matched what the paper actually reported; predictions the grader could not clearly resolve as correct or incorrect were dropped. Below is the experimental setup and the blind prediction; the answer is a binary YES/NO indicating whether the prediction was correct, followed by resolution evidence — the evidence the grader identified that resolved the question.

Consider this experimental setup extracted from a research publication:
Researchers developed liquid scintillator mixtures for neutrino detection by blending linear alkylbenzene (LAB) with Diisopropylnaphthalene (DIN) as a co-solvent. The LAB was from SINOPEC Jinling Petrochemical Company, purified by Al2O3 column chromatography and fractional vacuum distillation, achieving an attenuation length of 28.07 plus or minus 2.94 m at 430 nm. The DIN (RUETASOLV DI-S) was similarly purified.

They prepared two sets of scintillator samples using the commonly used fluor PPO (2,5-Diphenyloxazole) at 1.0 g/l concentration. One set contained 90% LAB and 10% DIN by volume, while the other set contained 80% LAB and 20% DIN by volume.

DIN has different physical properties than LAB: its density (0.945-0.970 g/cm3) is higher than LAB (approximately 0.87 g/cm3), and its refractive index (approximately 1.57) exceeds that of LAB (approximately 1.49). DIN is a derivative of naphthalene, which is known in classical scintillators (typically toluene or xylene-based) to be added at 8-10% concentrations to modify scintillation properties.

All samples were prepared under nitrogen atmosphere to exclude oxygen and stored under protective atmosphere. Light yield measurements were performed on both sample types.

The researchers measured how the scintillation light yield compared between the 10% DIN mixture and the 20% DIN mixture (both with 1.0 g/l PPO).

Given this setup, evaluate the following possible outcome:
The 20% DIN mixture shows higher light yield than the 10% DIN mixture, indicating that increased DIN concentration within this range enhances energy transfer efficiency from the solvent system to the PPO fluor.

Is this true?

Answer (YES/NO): NO